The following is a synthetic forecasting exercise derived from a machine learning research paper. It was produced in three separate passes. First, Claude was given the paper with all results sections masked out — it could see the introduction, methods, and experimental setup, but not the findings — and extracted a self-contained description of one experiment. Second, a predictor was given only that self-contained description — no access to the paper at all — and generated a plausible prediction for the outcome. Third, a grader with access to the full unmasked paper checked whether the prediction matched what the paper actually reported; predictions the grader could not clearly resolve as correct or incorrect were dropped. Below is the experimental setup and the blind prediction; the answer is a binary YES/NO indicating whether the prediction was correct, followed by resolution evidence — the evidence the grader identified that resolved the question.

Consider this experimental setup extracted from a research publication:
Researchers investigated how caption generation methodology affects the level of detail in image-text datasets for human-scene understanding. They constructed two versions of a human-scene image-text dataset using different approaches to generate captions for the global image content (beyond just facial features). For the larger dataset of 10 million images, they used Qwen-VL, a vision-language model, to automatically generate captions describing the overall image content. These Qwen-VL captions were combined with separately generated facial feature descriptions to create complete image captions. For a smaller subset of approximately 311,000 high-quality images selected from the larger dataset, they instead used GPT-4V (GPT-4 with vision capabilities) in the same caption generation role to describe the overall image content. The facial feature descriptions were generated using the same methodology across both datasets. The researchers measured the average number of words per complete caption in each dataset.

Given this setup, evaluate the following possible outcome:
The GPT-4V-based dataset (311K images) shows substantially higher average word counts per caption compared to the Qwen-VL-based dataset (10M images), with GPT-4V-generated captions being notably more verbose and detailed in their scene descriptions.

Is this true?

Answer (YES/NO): YES